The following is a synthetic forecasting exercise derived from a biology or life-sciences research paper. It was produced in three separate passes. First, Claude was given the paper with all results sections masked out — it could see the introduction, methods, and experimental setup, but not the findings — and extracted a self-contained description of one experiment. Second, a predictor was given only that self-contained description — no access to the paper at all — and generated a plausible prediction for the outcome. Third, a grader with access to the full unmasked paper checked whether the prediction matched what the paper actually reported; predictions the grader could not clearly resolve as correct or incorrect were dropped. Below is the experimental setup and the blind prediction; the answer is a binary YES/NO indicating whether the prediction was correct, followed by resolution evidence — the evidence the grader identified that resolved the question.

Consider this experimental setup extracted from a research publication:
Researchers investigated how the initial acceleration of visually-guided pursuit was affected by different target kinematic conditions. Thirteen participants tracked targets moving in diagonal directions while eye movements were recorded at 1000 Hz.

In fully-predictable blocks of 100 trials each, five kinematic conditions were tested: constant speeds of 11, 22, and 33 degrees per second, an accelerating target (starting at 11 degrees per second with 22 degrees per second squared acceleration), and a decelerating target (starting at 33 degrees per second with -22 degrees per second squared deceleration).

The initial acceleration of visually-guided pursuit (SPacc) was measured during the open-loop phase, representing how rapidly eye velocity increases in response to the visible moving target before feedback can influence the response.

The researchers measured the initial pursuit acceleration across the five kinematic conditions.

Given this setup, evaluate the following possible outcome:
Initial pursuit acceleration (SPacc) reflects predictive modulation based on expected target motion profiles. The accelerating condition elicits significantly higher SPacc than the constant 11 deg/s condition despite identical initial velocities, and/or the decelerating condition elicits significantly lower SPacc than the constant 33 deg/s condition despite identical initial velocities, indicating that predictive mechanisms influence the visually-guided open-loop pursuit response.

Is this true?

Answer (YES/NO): YES